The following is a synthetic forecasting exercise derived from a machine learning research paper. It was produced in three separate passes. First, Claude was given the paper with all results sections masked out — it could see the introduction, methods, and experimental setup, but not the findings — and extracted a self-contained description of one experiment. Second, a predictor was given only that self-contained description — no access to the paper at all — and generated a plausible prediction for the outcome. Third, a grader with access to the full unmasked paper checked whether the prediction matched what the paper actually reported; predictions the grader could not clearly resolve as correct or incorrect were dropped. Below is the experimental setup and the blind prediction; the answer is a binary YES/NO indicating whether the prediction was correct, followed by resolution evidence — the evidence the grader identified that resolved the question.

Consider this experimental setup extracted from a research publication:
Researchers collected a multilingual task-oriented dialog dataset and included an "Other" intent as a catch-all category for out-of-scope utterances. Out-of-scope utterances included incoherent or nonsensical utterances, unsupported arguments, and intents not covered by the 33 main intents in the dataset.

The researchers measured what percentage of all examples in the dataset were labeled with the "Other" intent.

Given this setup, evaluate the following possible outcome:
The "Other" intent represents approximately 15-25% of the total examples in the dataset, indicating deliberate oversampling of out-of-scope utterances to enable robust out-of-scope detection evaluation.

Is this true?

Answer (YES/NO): NO